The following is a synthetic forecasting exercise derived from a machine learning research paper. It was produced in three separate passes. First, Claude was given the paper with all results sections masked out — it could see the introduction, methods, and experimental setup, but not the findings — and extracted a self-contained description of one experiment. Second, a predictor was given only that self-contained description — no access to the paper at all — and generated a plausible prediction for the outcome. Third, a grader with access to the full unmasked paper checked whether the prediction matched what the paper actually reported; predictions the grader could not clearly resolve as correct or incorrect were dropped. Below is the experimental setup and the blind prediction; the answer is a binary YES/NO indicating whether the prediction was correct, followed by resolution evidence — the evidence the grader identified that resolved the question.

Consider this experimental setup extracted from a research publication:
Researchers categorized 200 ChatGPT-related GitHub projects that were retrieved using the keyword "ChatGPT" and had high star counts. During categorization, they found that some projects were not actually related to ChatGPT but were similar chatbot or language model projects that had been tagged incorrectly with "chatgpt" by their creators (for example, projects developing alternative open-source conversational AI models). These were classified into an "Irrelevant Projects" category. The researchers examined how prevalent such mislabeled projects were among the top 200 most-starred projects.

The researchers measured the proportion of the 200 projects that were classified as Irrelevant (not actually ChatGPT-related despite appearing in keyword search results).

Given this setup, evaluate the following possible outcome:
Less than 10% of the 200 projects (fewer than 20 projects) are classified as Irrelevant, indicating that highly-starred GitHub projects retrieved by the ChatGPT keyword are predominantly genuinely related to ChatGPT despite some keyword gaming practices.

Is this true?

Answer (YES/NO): NO